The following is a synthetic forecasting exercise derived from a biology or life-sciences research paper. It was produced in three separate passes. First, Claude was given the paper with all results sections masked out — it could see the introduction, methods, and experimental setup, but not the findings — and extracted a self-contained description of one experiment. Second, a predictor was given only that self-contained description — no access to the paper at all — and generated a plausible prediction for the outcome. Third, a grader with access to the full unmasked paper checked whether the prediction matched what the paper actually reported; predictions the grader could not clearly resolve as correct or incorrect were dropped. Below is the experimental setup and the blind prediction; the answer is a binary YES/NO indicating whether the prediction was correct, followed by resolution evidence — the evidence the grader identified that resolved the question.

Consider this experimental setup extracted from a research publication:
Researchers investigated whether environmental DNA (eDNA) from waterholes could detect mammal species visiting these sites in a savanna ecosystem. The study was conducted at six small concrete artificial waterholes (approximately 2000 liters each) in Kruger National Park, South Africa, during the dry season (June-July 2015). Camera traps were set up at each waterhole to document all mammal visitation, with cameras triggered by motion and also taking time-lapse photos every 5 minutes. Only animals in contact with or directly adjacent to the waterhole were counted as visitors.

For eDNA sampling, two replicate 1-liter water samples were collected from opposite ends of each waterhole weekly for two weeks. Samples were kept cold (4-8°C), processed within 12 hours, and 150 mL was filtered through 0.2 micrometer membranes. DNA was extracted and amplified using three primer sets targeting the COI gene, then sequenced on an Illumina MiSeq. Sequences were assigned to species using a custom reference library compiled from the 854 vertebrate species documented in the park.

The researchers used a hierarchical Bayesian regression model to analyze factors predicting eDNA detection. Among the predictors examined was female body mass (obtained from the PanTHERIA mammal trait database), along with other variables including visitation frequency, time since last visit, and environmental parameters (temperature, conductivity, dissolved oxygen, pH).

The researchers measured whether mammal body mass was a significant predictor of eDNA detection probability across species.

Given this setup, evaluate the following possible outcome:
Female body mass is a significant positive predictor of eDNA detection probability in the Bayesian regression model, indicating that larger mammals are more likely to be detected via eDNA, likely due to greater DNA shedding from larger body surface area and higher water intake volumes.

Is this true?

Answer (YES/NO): YES